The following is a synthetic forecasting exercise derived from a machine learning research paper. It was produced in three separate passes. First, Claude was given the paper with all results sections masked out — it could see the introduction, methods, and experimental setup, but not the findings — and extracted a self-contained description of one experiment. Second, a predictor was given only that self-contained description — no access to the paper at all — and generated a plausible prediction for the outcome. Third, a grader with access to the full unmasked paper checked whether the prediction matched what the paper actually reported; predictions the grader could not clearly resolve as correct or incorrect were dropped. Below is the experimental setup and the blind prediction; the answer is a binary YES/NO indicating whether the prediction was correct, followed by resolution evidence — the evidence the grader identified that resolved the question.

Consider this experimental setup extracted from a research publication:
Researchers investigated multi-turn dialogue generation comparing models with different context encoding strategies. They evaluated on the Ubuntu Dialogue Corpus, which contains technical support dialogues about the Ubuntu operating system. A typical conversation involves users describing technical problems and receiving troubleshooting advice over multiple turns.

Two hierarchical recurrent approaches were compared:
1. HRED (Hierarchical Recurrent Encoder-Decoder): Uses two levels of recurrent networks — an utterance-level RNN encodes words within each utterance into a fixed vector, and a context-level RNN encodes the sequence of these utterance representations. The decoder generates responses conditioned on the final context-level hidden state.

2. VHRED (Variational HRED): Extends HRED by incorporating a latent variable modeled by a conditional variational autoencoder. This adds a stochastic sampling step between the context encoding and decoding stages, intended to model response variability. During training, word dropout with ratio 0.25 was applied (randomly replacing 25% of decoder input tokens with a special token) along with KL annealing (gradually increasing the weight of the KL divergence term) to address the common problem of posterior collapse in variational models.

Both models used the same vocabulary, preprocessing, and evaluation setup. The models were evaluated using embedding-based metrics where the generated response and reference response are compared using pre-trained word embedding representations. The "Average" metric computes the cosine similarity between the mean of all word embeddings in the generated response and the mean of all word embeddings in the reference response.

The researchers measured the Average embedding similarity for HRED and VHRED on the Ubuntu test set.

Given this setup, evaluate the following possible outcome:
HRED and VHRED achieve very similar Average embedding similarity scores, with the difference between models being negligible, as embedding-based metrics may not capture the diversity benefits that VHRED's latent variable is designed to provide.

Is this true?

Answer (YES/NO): YES